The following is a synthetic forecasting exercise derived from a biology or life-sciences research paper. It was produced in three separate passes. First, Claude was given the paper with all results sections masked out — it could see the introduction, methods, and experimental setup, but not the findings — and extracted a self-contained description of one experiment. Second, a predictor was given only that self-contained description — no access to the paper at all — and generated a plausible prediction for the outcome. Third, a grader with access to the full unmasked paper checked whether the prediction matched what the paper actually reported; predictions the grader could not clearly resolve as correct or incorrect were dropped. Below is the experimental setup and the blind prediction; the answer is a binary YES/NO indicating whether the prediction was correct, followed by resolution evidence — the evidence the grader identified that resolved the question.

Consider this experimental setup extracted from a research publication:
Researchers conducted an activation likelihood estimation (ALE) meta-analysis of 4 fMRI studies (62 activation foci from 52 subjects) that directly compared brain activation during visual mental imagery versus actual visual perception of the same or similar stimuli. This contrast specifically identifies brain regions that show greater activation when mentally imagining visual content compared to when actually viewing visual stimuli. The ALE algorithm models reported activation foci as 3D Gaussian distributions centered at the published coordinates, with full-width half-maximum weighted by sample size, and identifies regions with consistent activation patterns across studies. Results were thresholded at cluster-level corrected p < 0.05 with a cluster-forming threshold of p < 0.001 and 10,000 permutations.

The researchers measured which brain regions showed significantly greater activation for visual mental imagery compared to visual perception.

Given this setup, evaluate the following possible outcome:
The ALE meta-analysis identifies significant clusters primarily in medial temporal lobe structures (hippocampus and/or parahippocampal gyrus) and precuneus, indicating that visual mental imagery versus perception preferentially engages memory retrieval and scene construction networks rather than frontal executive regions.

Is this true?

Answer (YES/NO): NO